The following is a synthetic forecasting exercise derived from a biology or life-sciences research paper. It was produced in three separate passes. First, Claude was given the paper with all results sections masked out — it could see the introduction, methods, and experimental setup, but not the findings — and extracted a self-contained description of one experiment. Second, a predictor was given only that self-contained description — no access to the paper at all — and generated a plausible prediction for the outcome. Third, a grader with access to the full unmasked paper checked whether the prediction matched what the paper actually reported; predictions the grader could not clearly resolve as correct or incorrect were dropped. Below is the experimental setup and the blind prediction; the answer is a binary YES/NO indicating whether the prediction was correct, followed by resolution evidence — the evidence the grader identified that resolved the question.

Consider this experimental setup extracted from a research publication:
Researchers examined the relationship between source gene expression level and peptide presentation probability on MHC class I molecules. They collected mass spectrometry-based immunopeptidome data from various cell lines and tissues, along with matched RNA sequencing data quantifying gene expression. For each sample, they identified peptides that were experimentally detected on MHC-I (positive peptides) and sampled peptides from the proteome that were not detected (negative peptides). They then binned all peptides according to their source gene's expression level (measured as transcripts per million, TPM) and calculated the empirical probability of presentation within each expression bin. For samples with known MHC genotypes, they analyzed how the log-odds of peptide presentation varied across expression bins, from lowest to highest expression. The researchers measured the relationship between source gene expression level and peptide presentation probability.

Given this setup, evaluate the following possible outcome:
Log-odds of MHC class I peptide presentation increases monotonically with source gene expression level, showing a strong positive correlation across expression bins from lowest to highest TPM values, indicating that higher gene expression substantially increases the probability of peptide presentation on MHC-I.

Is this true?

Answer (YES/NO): YES